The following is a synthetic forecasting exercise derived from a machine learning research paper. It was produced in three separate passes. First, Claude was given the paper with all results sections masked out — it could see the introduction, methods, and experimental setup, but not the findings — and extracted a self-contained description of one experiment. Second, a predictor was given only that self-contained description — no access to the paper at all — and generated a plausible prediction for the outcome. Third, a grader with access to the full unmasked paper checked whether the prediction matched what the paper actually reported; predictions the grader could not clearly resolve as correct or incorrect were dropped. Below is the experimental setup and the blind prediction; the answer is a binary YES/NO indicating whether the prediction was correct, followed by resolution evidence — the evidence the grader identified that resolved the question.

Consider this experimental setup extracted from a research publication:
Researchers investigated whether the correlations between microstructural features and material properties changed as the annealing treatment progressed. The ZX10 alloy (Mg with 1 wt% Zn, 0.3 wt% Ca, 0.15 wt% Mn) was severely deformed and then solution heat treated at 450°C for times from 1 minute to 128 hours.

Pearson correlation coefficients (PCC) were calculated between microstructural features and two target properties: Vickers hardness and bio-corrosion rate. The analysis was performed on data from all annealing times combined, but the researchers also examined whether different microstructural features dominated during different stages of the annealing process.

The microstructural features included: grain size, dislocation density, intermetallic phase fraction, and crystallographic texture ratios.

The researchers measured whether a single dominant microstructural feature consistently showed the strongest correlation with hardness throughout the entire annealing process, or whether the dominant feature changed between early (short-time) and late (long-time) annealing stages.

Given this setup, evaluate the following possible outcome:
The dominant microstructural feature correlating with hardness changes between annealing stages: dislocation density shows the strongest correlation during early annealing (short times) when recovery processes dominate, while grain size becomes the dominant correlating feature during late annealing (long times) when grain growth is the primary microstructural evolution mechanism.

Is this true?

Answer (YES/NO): NO